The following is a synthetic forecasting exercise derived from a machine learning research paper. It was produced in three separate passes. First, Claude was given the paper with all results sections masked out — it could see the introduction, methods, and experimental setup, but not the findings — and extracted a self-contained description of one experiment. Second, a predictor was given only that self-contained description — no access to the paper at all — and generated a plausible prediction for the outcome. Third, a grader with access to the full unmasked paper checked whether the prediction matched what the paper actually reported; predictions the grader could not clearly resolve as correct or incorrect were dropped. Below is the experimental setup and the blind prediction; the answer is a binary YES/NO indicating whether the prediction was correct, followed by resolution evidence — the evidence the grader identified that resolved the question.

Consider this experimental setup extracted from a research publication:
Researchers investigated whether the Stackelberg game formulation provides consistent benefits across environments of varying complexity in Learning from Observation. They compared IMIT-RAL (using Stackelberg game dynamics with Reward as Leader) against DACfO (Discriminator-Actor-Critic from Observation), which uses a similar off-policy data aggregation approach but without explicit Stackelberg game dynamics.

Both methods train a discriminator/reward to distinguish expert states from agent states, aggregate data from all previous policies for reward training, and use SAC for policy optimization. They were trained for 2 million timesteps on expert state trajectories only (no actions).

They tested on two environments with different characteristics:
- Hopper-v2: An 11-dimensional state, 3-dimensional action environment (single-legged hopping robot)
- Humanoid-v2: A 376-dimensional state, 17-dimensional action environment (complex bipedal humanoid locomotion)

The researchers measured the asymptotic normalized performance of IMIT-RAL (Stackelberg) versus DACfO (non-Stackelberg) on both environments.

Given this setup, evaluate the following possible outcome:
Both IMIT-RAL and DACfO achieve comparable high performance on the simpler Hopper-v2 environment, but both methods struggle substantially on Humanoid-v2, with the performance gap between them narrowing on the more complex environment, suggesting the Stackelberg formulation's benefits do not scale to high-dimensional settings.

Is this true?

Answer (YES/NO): NO